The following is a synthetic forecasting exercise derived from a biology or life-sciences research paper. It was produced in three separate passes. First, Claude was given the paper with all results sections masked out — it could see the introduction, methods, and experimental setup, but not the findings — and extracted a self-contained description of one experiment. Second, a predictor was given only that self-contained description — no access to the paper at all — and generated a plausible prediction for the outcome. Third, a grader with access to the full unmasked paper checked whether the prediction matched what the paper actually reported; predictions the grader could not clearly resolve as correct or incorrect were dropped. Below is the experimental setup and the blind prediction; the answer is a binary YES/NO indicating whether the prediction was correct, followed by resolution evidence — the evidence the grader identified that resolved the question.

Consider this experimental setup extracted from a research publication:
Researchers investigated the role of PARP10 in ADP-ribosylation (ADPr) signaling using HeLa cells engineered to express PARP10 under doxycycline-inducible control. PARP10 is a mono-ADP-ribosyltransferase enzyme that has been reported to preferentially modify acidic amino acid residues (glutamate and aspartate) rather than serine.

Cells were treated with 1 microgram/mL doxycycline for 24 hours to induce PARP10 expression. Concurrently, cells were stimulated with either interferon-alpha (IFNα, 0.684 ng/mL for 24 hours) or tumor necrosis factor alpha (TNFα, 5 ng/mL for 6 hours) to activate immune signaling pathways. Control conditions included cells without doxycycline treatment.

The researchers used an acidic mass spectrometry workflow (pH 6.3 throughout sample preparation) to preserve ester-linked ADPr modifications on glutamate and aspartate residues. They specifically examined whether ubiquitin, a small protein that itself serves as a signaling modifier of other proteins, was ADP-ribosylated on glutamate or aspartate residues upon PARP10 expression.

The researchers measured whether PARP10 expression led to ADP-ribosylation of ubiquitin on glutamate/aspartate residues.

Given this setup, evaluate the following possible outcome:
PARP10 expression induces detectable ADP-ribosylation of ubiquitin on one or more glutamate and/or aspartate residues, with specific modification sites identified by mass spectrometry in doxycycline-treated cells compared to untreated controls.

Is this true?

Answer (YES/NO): YES